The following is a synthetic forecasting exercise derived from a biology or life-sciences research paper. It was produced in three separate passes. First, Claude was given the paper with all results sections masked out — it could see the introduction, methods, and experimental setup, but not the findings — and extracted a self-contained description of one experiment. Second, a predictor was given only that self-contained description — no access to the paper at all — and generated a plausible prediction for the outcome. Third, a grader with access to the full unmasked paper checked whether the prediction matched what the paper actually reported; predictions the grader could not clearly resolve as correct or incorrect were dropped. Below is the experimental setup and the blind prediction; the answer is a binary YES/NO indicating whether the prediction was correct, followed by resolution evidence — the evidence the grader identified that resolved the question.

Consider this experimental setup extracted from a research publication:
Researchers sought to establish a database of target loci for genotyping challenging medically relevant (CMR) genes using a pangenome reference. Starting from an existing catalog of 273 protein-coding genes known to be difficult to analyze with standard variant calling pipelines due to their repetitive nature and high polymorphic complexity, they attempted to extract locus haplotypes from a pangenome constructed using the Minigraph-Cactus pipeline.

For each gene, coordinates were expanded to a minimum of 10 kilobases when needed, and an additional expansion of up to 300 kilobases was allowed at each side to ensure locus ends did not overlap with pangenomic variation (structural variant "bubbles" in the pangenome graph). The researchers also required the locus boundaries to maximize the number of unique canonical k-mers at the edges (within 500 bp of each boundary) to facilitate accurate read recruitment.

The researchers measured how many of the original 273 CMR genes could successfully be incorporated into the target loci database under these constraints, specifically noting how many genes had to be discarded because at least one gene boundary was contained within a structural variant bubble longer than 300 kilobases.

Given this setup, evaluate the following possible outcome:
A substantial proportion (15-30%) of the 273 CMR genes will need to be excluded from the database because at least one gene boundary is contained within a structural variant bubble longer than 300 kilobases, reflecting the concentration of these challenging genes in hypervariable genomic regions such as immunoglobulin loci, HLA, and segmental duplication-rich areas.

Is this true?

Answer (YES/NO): NO